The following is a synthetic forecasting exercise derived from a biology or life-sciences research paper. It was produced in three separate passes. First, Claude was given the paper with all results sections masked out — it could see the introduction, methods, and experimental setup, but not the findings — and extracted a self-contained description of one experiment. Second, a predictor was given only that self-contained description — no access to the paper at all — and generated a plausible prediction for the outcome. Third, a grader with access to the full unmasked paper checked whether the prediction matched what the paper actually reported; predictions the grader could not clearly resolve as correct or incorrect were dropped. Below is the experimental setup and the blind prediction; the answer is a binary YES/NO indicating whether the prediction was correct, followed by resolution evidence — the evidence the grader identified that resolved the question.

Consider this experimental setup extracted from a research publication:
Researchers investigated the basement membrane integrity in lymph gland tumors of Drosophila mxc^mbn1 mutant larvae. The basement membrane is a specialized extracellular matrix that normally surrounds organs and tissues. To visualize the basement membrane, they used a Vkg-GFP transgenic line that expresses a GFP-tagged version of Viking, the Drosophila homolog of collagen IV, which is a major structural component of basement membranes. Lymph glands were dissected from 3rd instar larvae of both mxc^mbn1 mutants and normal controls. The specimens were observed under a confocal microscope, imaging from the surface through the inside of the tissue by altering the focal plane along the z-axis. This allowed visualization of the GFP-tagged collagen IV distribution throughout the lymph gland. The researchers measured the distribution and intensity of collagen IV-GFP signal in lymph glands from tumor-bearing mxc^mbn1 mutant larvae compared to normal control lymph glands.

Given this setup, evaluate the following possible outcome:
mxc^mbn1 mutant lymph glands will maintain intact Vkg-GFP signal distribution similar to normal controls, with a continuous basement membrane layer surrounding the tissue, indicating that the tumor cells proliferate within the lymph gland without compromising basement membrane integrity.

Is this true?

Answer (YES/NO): NO